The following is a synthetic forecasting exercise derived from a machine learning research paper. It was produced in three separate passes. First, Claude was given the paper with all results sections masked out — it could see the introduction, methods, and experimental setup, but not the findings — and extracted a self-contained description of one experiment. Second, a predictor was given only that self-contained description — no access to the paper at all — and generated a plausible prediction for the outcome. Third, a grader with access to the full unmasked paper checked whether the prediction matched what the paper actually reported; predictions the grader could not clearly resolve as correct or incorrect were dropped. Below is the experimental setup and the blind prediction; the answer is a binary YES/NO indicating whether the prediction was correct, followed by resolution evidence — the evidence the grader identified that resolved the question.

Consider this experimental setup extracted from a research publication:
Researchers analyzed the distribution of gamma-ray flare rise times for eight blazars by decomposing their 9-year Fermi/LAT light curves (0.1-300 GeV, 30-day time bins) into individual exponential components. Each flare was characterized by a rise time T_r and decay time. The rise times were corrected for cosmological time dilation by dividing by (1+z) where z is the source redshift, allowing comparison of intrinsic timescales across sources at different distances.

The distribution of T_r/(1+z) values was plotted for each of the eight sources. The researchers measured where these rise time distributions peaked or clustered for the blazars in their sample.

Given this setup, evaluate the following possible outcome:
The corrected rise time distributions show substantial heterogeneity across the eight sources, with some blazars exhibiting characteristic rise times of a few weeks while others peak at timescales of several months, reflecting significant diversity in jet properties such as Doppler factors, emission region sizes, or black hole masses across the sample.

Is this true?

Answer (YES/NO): NO